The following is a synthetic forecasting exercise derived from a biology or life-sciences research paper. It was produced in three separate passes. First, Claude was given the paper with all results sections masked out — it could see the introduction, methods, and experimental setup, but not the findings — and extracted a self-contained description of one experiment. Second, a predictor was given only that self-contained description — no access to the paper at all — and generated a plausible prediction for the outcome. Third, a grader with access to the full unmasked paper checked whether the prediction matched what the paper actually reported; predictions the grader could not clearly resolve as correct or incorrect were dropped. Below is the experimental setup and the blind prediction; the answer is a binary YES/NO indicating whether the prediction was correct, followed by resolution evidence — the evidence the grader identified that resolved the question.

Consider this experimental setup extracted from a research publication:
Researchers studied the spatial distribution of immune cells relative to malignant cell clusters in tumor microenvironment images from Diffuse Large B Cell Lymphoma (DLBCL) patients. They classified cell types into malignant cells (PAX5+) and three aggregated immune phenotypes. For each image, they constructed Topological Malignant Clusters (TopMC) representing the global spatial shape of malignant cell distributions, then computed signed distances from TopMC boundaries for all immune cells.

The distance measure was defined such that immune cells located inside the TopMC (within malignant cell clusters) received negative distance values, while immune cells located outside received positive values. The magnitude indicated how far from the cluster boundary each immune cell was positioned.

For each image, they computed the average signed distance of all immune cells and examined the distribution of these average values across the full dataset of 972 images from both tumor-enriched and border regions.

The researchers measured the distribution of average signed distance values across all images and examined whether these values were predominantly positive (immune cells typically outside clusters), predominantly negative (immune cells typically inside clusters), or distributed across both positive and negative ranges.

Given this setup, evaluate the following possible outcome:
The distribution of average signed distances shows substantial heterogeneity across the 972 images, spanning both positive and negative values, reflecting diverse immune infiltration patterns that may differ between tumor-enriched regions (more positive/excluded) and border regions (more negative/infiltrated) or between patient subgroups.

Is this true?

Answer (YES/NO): YES